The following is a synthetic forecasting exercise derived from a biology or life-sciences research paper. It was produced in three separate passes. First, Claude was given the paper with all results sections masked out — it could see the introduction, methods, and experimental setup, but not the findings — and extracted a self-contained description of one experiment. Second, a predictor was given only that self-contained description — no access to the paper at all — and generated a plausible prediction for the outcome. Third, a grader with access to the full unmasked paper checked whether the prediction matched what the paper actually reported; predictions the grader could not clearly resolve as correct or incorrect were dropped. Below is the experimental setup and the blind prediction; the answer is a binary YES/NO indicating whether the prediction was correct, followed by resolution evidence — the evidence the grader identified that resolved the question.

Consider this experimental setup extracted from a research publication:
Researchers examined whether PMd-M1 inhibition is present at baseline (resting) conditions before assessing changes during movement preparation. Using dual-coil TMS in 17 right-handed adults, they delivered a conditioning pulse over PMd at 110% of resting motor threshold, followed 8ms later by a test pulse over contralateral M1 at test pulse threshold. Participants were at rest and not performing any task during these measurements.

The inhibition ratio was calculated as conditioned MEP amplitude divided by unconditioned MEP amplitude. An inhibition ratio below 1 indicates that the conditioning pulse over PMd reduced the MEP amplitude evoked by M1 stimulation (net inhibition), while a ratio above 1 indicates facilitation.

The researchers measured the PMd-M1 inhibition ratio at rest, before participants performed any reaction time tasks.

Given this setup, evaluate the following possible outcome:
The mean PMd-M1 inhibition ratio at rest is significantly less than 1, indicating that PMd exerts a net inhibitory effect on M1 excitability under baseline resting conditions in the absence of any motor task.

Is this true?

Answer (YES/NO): YES